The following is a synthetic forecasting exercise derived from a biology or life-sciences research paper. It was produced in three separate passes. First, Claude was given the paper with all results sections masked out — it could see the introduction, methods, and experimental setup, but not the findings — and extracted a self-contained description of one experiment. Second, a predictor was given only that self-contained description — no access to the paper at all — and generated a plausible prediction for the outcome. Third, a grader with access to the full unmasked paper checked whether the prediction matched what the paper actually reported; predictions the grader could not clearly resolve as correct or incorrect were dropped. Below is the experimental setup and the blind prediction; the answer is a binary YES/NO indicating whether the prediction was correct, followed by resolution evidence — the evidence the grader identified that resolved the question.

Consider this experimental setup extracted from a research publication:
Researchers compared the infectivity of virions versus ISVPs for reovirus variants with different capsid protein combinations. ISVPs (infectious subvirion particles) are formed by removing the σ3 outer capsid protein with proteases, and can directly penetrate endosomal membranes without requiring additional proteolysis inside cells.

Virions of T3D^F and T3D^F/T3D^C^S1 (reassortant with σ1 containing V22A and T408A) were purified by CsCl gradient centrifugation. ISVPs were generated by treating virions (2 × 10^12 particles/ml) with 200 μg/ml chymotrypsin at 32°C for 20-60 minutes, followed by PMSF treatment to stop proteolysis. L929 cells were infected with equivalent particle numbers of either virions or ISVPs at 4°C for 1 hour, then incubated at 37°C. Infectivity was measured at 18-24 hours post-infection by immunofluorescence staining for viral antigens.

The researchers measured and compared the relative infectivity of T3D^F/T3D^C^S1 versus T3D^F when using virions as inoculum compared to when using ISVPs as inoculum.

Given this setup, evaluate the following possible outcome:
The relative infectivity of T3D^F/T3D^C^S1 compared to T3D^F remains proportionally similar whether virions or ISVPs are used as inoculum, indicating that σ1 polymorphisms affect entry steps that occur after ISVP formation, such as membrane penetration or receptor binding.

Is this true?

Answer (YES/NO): YES